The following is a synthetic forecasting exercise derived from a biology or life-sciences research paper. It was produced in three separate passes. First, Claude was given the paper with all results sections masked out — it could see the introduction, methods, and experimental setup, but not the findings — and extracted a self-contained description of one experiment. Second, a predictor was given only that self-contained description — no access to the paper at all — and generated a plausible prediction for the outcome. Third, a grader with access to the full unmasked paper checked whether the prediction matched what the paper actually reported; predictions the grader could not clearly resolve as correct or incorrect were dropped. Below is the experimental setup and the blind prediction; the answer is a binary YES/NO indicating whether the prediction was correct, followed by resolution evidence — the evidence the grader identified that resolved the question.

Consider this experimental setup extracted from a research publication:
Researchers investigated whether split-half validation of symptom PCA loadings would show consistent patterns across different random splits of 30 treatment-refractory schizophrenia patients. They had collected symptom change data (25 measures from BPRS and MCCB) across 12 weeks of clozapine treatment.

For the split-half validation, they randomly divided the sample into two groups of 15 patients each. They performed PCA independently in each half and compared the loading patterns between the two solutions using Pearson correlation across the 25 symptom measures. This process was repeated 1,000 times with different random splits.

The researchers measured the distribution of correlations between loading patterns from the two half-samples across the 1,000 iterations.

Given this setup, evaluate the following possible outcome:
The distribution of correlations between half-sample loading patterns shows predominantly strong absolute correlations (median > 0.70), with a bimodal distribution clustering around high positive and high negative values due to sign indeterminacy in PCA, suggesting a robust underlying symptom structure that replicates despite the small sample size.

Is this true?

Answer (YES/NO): NO